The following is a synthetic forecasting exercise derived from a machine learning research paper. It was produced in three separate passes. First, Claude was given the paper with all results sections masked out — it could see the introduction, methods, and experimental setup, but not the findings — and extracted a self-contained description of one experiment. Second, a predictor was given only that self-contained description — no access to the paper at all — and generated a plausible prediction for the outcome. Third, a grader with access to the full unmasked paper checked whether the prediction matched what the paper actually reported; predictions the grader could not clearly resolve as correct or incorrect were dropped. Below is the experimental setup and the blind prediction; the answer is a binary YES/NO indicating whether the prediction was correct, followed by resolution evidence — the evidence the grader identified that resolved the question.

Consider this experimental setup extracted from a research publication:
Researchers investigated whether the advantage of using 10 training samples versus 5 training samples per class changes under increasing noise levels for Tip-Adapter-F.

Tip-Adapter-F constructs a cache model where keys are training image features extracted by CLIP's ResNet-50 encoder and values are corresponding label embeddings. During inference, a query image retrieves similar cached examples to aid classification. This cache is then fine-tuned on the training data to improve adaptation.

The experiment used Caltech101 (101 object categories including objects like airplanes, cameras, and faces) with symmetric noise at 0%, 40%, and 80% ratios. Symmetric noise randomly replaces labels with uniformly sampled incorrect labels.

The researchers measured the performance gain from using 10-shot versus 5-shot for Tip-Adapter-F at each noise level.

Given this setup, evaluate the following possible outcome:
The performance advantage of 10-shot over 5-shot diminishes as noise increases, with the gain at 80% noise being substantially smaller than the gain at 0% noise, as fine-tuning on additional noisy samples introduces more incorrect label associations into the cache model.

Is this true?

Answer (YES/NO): YES